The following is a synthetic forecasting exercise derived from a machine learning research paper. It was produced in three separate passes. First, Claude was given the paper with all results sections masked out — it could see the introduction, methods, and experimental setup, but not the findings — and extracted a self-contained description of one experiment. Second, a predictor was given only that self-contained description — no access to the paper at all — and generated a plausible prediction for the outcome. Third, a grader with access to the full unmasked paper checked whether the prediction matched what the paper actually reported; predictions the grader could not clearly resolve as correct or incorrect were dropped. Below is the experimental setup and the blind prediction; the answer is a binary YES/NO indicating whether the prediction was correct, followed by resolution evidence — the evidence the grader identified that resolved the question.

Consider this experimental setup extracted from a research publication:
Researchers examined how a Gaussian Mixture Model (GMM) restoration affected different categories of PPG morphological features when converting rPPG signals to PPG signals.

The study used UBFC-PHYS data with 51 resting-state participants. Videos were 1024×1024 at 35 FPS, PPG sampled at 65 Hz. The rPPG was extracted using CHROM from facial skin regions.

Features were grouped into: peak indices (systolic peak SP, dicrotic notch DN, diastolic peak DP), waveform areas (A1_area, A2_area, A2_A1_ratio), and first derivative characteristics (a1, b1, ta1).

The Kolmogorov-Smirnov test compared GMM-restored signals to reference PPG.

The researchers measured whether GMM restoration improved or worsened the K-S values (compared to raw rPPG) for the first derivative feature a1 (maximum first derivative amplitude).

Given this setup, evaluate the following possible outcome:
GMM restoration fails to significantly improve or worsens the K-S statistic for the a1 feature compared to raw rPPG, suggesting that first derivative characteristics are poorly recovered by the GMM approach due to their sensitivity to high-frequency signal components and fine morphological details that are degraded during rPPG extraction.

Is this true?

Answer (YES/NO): YES